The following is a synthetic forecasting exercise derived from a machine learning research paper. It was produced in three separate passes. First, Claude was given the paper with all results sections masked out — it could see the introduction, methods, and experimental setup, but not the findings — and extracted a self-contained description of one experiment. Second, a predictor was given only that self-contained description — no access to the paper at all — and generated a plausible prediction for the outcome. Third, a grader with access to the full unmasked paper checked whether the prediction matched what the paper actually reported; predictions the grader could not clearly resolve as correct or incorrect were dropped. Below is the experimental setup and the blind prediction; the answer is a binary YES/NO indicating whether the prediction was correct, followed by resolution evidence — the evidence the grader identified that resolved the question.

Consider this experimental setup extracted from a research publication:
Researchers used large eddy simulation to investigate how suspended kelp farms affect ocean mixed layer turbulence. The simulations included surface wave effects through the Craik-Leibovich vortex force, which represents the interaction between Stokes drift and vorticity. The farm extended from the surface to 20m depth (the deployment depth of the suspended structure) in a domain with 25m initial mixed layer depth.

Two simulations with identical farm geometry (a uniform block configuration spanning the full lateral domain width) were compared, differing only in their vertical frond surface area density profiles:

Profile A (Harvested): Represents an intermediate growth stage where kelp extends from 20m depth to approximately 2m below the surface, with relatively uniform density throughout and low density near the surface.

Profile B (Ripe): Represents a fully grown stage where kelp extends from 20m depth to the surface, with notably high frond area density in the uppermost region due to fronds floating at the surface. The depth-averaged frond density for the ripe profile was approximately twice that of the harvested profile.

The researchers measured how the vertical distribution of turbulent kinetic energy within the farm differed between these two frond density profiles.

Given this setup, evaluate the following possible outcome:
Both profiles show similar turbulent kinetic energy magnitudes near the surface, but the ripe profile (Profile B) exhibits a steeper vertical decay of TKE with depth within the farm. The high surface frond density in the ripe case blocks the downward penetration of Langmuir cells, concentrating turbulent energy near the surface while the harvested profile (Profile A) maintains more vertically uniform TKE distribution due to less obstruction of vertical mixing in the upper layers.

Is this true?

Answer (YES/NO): NO